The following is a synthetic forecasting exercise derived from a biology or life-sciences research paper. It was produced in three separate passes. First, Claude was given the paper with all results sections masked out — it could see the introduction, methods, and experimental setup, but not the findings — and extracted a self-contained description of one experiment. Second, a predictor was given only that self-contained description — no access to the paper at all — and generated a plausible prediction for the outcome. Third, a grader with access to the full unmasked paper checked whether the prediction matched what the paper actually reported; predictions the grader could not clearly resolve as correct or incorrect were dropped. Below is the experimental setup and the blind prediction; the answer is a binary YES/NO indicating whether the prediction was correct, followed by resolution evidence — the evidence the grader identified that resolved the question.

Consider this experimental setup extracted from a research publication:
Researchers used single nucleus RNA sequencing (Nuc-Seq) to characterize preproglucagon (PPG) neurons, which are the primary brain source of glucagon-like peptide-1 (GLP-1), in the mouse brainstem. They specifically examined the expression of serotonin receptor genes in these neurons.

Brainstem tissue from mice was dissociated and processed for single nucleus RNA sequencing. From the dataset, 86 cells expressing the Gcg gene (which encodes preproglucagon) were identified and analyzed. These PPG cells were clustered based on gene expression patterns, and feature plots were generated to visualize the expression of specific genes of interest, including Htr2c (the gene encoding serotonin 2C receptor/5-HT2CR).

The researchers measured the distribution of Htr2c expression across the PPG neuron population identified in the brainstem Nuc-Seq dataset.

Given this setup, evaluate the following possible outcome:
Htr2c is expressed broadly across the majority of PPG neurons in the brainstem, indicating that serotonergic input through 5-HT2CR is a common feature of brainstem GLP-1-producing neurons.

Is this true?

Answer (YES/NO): YES